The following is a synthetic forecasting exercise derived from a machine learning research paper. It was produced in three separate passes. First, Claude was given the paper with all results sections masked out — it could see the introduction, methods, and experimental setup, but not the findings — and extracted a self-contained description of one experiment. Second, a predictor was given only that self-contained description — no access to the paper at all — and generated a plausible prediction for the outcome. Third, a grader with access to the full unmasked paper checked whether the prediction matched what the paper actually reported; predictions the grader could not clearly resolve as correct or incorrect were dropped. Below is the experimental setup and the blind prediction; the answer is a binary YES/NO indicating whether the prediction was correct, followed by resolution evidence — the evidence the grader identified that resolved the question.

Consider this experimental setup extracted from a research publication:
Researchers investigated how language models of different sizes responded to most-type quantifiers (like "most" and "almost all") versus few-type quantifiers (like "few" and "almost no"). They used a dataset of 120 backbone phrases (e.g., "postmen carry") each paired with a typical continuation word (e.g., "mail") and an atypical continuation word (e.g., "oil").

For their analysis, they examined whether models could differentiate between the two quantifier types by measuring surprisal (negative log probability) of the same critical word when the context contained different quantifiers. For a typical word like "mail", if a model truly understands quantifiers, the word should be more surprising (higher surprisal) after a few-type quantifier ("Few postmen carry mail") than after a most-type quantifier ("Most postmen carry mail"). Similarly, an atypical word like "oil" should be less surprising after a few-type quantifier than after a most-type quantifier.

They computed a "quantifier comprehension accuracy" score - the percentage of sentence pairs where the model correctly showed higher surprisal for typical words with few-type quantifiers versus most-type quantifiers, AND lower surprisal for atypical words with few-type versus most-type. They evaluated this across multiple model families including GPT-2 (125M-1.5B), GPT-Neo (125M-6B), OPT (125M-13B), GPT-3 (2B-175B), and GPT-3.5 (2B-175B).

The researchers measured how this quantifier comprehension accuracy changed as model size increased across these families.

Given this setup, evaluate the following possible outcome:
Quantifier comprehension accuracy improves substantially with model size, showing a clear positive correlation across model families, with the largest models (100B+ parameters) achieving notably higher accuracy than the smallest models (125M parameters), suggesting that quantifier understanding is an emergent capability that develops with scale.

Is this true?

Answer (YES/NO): NO